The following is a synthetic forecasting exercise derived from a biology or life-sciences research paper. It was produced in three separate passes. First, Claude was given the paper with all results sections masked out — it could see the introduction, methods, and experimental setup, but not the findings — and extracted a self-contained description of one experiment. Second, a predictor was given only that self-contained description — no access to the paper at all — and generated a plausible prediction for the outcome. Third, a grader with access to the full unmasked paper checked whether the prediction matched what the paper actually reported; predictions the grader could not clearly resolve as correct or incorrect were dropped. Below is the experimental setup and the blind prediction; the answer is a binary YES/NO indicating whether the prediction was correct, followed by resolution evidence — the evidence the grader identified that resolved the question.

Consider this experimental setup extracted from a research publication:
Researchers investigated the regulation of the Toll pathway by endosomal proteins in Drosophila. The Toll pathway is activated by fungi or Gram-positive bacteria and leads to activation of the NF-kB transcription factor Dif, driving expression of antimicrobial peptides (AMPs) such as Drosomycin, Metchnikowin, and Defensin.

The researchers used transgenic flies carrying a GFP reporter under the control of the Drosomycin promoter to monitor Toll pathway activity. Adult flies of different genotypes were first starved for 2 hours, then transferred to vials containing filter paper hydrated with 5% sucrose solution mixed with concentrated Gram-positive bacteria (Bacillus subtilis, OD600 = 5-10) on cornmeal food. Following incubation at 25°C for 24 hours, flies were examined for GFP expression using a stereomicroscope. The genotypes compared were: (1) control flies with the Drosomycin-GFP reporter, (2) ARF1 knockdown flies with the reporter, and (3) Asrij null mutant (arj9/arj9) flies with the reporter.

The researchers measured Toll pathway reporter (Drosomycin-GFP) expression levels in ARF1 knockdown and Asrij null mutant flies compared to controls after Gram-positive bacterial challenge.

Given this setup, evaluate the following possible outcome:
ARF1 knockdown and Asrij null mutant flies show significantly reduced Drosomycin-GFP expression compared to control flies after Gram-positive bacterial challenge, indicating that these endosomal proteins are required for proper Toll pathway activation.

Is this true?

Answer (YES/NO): NO